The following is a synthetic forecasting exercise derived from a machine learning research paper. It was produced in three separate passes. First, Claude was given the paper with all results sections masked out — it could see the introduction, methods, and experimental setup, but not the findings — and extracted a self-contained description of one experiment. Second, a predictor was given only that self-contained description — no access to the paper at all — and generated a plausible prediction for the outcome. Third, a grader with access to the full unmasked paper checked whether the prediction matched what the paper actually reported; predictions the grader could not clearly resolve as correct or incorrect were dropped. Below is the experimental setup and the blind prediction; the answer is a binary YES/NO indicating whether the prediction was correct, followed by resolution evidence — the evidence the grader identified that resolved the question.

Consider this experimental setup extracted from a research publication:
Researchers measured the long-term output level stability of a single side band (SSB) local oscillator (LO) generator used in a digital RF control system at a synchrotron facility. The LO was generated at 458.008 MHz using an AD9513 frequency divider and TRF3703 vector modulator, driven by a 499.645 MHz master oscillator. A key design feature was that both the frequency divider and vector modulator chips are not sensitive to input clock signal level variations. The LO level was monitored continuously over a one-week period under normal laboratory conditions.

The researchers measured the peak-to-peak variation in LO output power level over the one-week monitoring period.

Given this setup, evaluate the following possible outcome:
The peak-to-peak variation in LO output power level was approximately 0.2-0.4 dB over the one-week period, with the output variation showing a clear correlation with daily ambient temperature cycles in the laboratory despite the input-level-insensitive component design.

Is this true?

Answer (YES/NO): NO